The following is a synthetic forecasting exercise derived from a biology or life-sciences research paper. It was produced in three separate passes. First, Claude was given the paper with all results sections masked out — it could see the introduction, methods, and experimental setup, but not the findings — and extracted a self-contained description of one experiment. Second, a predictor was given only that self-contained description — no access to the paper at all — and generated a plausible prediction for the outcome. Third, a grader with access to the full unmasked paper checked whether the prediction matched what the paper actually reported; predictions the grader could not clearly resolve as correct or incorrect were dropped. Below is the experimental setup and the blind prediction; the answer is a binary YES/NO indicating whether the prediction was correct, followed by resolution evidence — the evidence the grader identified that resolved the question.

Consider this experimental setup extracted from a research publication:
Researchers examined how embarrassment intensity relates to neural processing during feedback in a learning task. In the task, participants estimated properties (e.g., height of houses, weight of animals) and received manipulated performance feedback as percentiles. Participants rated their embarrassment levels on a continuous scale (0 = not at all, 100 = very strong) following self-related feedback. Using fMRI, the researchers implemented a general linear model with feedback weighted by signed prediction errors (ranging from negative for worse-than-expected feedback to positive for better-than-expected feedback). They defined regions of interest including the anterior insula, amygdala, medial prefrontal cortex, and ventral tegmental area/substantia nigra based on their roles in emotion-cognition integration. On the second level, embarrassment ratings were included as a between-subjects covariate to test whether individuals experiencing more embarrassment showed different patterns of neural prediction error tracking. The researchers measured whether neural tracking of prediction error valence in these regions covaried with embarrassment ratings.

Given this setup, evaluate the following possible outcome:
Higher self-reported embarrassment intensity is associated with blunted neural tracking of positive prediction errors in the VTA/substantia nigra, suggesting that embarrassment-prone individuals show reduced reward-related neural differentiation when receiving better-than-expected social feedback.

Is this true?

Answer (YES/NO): NO